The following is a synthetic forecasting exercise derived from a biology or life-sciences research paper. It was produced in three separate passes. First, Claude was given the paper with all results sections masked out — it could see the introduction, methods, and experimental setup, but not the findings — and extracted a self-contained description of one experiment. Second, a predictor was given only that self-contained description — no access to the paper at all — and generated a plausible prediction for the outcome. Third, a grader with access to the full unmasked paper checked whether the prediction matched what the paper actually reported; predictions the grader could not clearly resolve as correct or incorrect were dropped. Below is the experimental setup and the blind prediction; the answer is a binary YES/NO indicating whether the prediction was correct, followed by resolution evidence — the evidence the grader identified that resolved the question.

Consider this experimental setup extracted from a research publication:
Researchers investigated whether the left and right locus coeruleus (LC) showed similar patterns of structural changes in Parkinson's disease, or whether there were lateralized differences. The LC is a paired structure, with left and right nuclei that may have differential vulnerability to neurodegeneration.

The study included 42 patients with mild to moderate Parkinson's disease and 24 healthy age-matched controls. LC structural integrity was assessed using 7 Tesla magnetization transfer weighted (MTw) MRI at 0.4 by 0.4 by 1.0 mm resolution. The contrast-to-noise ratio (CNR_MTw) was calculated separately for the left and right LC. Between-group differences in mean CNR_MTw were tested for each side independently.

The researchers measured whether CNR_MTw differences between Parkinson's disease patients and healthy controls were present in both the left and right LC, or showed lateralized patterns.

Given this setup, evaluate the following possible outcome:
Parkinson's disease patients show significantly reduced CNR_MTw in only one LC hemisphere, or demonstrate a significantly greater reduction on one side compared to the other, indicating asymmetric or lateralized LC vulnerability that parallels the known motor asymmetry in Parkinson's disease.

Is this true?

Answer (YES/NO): YES